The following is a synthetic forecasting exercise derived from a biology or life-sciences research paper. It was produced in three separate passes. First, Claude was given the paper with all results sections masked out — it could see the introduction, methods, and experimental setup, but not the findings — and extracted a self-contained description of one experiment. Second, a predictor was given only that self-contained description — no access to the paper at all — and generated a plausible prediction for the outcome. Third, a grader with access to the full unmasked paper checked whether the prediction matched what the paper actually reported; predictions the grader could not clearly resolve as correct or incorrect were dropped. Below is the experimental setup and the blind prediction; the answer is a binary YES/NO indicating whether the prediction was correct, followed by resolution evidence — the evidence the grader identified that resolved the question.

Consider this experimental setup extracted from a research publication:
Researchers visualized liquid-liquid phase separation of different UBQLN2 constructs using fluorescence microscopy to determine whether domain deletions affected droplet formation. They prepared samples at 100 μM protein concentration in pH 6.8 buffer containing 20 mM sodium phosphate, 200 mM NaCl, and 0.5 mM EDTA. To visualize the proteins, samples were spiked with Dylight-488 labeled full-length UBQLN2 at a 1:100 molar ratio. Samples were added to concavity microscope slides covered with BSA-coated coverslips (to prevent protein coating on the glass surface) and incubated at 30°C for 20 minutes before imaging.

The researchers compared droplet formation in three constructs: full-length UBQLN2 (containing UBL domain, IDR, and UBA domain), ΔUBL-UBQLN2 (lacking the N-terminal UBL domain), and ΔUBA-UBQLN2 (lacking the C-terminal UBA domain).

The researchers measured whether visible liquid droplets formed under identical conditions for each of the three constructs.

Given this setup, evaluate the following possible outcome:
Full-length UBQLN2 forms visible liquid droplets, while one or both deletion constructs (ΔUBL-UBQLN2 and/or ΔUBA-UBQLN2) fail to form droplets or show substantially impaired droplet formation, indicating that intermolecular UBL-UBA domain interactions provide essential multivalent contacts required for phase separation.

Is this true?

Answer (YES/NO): NO